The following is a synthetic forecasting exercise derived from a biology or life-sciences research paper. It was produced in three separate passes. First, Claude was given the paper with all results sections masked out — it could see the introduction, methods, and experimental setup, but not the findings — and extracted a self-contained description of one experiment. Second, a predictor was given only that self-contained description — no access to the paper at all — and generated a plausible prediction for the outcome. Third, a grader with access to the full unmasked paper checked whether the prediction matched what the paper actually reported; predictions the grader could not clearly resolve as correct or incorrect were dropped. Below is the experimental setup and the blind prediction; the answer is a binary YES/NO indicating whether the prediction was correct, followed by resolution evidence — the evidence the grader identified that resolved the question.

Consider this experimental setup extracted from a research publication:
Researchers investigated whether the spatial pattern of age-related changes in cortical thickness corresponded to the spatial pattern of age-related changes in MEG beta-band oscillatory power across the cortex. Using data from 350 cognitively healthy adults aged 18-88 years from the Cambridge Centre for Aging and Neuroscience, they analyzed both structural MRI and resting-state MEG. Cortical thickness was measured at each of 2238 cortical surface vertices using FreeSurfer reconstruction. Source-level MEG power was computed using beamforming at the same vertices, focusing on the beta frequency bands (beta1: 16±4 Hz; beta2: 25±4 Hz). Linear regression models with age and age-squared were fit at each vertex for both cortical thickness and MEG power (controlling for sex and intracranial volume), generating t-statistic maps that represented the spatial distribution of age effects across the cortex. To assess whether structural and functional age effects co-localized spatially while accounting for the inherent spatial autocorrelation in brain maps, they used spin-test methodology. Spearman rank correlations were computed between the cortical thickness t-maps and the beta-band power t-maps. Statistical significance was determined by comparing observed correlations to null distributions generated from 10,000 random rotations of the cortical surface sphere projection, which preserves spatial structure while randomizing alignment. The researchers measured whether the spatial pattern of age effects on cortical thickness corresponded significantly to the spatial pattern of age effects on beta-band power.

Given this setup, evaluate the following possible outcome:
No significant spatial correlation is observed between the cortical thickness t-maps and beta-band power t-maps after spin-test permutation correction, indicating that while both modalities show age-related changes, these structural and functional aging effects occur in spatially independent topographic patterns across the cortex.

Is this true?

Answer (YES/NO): NO